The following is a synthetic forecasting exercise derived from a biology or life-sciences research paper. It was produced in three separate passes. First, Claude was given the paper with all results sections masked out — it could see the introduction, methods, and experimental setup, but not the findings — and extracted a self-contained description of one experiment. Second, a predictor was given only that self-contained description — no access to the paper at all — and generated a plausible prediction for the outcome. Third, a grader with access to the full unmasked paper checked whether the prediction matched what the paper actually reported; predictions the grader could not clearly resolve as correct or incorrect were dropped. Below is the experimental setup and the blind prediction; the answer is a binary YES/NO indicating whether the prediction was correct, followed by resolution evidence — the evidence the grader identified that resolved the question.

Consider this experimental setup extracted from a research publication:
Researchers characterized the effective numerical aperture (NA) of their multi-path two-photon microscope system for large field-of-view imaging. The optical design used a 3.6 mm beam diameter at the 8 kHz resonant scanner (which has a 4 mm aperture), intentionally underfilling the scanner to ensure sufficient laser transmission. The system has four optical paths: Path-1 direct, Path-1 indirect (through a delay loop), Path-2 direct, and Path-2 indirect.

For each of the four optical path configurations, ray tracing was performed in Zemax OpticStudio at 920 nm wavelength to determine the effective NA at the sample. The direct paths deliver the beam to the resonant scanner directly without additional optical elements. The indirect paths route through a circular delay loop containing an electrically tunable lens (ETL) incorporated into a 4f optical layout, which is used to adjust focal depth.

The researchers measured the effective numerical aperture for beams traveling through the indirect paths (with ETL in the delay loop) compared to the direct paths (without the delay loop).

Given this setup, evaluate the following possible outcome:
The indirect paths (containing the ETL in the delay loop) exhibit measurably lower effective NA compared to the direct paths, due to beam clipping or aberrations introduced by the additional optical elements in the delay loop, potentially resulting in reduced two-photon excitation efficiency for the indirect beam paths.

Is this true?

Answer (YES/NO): NO